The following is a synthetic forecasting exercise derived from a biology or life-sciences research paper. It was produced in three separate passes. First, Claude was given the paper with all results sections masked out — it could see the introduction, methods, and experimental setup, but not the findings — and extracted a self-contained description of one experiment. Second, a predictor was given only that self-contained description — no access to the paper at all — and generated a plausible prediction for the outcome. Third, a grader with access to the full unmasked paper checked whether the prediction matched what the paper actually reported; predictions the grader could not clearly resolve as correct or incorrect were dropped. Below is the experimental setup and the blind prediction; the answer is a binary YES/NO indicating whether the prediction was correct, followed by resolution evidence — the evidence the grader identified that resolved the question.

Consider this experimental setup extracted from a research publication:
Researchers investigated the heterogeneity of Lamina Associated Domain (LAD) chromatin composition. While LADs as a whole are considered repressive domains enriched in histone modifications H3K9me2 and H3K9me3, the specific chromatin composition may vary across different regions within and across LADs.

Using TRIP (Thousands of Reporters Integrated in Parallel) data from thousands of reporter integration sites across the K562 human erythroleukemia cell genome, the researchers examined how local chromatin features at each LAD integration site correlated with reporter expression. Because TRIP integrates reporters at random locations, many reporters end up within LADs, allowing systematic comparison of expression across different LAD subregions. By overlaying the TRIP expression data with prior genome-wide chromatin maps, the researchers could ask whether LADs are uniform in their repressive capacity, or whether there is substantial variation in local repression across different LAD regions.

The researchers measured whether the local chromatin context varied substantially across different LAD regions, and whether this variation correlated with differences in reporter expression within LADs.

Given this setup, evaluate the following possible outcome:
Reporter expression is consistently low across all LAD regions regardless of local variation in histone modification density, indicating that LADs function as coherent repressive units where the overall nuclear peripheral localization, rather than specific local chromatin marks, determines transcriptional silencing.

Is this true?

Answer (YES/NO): NO